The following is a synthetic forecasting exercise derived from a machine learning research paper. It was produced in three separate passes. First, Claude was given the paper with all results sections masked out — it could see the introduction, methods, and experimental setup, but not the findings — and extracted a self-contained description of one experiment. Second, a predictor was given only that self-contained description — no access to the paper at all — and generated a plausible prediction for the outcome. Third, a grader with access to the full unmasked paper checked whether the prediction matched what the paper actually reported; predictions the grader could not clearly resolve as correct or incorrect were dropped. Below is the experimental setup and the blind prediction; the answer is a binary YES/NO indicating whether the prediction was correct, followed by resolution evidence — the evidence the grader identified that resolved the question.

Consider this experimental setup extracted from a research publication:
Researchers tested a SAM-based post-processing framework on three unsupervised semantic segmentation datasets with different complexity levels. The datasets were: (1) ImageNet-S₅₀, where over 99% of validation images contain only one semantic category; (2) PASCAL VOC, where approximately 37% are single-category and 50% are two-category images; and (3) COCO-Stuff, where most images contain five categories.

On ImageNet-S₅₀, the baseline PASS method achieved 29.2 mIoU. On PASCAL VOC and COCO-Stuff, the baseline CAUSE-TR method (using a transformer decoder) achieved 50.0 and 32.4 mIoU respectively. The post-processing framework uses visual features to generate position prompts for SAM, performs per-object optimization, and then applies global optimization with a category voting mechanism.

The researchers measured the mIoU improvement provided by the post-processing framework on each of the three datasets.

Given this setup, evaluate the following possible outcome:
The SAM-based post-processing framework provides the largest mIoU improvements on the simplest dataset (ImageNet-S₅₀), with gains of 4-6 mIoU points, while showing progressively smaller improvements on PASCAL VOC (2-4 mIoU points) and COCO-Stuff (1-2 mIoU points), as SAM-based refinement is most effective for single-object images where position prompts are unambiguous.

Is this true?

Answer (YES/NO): NO